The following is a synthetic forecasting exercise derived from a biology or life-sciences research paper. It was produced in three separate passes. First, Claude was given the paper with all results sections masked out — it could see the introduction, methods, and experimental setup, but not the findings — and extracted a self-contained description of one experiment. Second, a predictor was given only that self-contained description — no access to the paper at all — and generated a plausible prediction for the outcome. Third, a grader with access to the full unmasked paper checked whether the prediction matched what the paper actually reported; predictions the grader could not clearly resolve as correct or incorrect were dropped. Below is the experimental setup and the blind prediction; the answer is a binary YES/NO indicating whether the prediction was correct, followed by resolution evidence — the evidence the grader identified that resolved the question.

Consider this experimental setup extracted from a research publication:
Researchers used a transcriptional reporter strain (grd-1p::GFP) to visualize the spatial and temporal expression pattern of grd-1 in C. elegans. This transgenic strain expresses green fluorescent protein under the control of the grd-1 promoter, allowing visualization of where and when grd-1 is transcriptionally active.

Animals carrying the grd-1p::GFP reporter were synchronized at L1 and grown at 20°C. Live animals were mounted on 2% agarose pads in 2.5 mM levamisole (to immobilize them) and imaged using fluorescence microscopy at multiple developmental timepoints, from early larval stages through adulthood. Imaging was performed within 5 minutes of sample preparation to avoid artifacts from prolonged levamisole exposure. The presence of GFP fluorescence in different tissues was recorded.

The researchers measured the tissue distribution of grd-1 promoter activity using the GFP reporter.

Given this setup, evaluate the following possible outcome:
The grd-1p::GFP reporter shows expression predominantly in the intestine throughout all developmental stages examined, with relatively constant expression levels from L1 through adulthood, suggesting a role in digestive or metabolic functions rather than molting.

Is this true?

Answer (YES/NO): NO